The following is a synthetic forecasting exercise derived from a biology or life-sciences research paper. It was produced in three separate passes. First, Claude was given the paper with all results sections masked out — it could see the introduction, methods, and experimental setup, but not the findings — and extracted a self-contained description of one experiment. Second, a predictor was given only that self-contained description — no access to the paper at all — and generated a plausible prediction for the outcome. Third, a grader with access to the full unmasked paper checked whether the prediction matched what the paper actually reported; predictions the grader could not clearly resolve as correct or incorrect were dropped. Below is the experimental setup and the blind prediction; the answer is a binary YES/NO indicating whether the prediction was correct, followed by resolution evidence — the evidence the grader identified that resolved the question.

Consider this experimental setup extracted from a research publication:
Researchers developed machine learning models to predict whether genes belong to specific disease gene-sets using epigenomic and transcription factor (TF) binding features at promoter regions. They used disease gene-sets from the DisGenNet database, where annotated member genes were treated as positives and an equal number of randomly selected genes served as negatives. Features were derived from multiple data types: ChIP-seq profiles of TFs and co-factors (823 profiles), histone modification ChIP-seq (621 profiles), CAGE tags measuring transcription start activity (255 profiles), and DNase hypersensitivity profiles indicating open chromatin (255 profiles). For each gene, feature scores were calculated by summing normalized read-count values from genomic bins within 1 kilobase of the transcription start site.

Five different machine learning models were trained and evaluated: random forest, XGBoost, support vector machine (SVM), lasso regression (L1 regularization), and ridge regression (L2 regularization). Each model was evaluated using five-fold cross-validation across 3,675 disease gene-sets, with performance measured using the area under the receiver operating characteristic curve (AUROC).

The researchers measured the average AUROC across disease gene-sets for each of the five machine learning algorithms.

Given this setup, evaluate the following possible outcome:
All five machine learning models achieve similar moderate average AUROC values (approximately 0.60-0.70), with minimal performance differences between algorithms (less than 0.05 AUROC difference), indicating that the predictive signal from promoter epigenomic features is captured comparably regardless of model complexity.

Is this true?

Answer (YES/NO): NO